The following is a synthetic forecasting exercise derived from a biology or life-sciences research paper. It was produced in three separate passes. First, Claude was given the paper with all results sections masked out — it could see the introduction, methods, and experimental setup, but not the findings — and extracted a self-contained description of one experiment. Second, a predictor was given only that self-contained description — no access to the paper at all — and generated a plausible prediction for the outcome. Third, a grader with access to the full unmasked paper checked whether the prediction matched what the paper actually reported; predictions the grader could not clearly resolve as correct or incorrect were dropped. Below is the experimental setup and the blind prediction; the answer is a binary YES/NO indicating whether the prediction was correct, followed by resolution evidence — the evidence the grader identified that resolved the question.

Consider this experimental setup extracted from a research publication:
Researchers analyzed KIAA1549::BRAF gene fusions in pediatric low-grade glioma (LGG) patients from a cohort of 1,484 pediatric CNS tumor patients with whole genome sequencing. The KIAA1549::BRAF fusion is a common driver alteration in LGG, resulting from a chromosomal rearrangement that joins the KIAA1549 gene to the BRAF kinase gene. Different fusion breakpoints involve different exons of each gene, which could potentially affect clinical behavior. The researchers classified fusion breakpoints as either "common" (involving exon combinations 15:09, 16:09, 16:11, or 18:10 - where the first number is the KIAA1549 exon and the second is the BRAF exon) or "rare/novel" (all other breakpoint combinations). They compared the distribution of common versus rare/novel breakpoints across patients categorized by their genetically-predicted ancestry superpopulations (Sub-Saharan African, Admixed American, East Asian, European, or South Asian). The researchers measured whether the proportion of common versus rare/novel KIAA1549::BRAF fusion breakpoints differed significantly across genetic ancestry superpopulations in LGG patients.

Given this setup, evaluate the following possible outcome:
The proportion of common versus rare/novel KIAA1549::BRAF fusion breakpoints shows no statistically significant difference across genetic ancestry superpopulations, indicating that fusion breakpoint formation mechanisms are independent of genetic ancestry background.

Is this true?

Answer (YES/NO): NO